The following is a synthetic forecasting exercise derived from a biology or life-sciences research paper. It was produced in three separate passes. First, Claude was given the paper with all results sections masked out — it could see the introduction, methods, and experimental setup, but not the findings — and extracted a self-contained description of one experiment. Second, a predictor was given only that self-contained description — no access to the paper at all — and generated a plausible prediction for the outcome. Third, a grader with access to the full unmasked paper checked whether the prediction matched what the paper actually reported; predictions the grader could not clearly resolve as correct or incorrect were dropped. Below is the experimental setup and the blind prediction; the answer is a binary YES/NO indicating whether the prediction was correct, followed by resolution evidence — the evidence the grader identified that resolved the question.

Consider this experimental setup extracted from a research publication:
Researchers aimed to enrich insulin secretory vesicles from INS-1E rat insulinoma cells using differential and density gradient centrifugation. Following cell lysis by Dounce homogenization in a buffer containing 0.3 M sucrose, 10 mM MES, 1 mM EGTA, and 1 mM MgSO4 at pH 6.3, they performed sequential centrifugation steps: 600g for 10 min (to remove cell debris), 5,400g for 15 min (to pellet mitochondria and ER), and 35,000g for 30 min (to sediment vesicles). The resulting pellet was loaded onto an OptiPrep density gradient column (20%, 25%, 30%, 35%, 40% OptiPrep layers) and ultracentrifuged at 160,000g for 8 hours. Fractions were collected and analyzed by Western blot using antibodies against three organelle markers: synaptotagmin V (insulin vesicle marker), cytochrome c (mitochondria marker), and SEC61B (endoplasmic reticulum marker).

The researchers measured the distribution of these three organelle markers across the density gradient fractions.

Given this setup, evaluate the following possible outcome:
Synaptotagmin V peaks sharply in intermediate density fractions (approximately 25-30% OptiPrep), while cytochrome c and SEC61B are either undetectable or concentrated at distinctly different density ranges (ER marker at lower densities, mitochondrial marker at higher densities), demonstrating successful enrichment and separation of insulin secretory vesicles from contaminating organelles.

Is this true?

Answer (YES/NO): NO